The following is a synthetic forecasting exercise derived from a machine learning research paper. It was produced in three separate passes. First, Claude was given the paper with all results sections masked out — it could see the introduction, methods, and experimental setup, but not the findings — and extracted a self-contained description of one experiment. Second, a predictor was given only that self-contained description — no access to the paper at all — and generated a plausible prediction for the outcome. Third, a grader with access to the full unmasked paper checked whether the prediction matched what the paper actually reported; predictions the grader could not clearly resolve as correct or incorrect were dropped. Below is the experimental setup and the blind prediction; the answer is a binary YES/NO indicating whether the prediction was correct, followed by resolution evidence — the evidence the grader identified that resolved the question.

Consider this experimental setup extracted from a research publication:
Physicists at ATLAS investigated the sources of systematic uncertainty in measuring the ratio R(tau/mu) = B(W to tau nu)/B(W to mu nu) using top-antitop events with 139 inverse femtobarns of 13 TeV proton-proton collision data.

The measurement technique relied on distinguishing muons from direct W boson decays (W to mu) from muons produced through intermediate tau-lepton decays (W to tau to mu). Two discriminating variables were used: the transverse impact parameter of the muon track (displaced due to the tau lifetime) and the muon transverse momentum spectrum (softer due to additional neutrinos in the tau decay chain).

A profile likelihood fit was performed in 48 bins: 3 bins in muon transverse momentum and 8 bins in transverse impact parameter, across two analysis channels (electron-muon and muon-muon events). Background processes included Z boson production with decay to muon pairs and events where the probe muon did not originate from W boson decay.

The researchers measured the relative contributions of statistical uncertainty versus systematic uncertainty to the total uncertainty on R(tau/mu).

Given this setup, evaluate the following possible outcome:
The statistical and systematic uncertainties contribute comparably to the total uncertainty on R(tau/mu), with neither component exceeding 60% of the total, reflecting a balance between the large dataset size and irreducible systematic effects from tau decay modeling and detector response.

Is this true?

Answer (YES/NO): NO